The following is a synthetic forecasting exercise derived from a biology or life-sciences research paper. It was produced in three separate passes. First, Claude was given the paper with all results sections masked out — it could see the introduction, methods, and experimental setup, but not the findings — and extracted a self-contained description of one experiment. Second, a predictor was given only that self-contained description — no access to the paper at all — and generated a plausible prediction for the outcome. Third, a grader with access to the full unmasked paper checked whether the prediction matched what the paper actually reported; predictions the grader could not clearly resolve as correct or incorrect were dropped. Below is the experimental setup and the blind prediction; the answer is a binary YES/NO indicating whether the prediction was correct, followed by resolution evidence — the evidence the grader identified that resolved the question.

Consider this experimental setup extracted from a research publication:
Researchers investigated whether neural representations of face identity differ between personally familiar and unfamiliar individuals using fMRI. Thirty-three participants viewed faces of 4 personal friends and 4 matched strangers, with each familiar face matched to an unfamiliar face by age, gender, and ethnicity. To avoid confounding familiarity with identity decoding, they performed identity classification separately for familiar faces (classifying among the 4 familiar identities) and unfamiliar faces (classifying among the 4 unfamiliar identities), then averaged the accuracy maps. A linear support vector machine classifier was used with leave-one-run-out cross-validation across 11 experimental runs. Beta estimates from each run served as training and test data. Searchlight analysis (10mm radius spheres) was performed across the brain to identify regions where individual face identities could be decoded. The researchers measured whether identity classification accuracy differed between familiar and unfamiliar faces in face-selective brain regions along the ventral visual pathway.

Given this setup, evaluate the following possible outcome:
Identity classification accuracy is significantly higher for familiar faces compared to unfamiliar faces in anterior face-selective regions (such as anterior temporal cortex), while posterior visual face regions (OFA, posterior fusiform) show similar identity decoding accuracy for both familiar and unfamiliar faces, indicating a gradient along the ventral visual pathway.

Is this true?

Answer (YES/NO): NO